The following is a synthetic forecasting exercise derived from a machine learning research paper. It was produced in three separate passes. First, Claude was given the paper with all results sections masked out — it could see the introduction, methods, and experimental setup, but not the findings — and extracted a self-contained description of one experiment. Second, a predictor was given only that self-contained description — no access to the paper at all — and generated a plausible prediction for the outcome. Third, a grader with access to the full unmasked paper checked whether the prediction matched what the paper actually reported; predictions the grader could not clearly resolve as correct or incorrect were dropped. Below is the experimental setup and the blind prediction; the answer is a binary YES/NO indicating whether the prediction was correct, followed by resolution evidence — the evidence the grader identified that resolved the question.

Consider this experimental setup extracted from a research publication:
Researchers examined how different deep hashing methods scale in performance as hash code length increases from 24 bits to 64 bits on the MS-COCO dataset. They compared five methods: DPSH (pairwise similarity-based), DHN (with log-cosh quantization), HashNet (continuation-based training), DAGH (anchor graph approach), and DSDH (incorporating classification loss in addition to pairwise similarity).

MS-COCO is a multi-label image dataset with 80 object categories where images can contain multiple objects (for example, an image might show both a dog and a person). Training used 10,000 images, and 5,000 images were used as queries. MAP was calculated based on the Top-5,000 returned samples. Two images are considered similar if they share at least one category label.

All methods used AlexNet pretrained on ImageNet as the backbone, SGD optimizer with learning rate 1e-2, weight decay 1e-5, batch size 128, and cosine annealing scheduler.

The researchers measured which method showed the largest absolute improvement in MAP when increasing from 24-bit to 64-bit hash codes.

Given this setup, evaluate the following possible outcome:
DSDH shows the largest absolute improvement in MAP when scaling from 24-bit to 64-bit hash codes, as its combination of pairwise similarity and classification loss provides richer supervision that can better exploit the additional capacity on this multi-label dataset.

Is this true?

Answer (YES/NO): YES